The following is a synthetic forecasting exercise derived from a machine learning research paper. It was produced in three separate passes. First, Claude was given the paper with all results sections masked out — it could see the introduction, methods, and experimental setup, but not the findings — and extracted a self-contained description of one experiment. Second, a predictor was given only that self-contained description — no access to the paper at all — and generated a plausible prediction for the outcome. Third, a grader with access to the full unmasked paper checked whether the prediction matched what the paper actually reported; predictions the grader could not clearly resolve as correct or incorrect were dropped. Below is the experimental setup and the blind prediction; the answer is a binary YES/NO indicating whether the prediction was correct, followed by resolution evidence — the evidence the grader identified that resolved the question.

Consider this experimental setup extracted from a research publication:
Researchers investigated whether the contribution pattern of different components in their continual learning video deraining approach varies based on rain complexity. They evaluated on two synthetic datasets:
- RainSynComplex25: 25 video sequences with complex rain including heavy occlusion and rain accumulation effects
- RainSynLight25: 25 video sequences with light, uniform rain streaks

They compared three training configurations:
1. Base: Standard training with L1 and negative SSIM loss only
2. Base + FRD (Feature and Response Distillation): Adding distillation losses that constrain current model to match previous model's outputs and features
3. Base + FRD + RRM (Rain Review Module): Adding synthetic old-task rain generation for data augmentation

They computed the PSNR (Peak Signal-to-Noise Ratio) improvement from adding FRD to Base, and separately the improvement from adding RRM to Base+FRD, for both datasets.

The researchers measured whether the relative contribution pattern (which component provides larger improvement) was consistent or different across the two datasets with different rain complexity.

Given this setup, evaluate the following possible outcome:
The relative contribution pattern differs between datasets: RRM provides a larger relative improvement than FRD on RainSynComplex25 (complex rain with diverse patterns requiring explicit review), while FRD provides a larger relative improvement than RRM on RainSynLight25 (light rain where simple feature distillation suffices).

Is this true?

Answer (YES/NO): NO